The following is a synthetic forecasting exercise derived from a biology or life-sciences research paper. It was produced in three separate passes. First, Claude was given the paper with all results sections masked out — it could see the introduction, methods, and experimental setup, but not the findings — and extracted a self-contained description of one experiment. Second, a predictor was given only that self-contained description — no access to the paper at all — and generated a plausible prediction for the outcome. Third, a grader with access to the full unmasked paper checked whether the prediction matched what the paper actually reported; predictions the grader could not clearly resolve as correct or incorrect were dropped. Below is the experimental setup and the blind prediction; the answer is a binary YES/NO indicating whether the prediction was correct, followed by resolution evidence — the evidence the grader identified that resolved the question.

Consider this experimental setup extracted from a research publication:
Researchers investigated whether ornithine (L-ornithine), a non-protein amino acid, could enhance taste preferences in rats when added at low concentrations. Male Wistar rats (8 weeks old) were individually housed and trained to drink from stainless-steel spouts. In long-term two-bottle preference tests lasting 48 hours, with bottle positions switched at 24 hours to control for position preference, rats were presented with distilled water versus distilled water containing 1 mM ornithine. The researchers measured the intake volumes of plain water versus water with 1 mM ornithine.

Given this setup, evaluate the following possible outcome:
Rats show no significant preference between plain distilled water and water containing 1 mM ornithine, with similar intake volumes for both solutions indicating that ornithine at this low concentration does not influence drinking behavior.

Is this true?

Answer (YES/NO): YES